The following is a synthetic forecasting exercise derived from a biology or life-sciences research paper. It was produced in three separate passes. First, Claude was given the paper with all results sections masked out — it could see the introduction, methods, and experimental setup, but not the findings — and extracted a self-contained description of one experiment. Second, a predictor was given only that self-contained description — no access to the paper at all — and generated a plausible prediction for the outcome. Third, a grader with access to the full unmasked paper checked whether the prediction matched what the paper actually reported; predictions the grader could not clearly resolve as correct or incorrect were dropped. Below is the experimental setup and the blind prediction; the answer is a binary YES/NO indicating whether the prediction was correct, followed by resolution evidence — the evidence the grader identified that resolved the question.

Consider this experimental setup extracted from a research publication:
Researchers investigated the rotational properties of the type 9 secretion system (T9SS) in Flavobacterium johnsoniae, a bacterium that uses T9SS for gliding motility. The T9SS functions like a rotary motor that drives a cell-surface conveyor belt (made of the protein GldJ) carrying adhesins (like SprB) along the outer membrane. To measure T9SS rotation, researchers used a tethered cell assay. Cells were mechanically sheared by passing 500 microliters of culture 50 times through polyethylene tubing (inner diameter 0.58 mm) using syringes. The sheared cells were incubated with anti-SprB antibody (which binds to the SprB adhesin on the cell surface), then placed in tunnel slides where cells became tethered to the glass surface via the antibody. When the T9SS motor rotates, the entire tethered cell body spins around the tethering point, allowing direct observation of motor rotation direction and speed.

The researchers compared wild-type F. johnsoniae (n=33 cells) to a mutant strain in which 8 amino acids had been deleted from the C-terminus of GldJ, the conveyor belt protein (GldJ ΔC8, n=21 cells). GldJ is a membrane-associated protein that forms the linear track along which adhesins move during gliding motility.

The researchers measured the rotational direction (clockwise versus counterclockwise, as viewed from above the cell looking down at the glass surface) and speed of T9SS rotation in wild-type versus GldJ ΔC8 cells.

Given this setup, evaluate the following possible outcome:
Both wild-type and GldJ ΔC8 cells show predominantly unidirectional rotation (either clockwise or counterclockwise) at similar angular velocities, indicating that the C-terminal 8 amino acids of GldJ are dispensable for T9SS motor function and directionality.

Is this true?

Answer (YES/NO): NO